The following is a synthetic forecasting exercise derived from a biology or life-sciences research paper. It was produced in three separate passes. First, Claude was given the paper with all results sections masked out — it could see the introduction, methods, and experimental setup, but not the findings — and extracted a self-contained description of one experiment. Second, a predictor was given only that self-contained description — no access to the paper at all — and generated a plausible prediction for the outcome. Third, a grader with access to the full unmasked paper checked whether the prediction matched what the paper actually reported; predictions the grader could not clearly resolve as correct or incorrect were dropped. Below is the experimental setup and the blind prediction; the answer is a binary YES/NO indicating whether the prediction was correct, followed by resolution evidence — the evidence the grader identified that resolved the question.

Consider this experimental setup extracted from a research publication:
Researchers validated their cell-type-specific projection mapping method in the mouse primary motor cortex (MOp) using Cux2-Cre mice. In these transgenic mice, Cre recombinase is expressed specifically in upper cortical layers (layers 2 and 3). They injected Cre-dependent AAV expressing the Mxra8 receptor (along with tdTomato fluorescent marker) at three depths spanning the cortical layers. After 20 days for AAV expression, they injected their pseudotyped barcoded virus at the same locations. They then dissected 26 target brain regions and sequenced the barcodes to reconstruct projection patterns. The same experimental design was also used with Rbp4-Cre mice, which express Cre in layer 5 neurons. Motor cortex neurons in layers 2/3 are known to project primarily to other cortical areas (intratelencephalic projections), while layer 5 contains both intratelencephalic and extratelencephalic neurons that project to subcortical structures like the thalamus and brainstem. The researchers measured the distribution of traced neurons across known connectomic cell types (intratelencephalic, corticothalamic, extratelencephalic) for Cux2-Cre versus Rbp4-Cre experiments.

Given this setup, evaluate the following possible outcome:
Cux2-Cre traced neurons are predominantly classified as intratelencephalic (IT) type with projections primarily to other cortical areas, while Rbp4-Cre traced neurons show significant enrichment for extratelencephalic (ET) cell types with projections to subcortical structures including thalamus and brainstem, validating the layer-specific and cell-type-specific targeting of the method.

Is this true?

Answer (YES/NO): NO